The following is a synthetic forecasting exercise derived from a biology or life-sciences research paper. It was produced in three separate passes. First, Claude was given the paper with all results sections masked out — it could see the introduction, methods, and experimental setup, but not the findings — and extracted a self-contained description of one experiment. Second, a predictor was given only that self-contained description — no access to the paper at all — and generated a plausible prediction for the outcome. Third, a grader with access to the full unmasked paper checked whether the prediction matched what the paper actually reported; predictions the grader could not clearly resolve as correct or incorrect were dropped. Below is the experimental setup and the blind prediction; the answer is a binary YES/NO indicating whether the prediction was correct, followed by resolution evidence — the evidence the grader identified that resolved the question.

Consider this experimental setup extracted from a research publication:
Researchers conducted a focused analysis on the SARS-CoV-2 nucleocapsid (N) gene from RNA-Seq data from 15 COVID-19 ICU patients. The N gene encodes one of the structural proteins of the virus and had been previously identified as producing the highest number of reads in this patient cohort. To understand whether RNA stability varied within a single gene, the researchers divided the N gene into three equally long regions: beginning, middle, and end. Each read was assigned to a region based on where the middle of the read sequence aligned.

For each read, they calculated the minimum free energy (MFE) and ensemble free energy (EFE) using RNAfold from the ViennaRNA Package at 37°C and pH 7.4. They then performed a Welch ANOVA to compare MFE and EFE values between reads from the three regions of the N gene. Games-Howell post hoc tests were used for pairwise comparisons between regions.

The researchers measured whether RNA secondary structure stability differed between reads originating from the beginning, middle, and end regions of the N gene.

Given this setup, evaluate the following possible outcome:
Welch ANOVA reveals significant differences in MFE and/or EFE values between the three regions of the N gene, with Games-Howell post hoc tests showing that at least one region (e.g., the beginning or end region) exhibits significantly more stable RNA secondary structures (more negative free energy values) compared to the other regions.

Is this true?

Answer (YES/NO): NO